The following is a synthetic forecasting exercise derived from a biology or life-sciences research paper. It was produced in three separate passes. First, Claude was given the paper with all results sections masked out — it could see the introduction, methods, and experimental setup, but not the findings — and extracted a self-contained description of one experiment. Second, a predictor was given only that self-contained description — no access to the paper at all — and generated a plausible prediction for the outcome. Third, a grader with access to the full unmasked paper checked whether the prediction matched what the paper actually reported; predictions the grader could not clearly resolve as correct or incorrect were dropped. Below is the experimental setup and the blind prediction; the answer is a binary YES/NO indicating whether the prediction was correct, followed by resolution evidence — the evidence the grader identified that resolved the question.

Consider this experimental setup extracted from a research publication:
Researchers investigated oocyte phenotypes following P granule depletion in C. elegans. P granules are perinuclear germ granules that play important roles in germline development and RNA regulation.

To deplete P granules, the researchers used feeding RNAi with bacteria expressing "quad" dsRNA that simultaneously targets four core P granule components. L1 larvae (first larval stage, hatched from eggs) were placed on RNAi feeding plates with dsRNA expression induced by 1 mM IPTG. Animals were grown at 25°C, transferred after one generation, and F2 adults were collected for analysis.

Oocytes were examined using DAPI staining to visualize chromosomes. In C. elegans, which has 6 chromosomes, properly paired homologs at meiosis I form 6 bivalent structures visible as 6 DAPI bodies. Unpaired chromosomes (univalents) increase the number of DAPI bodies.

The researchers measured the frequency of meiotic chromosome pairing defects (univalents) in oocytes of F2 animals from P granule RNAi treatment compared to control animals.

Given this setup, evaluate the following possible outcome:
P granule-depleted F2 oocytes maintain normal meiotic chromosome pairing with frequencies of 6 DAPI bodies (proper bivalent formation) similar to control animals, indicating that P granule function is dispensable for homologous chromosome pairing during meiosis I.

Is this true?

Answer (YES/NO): NO